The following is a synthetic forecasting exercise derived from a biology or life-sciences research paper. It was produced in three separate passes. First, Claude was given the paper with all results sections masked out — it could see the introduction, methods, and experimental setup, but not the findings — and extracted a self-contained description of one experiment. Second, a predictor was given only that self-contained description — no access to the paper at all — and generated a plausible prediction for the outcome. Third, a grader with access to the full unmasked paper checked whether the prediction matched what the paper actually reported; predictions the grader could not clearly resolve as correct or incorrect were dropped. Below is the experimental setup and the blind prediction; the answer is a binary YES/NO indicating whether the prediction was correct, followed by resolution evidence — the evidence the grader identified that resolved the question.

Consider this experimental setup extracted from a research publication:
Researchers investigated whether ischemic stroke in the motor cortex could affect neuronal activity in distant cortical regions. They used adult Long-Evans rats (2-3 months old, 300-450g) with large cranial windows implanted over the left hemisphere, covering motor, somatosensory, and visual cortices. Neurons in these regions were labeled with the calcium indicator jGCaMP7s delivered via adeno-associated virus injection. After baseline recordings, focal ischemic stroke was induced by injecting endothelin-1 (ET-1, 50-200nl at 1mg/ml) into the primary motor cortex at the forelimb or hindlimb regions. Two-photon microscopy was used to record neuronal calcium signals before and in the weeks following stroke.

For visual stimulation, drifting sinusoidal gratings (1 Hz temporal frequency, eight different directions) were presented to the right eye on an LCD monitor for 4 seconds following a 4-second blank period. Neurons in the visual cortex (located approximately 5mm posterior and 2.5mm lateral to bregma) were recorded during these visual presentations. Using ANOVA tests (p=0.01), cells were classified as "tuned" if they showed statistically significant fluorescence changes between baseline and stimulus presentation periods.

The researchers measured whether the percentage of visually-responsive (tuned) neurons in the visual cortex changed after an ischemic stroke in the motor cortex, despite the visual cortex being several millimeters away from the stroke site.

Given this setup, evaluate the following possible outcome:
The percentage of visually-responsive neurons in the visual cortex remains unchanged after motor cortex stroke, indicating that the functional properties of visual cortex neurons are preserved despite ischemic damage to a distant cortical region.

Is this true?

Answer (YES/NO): NO